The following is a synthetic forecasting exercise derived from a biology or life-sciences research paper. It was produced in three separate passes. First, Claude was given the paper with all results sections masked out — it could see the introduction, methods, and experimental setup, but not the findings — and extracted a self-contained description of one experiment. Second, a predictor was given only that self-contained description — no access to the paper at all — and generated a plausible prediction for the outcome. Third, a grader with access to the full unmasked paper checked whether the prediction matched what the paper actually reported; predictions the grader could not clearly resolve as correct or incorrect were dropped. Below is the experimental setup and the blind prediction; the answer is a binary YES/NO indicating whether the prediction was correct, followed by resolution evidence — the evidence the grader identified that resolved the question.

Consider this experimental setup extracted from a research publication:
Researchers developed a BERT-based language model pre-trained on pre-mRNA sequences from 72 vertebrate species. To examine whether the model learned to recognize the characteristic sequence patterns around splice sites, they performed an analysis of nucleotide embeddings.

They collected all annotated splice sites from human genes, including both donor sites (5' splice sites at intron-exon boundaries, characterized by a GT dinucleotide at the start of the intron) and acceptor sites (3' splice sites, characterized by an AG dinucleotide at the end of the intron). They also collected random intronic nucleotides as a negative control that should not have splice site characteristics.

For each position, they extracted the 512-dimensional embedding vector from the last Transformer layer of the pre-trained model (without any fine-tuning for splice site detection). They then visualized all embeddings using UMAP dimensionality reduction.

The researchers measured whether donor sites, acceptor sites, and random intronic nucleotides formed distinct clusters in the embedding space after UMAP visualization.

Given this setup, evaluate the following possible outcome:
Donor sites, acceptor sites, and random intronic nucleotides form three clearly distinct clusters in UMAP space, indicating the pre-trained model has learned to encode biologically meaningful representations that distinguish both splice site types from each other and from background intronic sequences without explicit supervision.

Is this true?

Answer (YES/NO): NO